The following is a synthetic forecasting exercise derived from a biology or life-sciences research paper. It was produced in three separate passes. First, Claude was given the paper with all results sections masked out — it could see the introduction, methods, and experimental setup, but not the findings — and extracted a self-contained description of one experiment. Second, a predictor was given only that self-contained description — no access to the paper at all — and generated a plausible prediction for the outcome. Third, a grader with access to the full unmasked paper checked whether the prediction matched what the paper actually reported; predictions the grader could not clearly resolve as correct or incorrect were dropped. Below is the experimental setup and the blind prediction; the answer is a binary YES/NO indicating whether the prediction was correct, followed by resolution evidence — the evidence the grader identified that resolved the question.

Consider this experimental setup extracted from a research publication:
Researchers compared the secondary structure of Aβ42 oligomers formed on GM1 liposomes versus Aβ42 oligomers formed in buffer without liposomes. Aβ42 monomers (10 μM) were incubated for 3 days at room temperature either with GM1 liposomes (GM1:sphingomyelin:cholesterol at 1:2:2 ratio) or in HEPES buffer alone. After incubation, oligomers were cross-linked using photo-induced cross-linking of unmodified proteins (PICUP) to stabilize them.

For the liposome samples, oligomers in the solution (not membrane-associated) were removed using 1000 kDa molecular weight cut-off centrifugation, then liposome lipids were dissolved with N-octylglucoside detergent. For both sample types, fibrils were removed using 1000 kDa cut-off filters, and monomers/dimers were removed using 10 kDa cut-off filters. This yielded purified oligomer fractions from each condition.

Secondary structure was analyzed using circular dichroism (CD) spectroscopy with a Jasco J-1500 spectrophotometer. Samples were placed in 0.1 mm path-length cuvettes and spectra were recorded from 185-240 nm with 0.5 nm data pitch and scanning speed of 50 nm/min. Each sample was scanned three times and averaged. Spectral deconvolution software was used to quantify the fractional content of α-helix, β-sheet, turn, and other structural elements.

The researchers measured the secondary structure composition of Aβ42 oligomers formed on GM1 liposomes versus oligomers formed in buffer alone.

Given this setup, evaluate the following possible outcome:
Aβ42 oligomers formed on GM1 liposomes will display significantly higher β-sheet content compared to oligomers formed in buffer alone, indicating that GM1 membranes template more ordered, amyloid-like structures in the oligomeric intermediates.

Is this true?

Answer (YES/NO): YES